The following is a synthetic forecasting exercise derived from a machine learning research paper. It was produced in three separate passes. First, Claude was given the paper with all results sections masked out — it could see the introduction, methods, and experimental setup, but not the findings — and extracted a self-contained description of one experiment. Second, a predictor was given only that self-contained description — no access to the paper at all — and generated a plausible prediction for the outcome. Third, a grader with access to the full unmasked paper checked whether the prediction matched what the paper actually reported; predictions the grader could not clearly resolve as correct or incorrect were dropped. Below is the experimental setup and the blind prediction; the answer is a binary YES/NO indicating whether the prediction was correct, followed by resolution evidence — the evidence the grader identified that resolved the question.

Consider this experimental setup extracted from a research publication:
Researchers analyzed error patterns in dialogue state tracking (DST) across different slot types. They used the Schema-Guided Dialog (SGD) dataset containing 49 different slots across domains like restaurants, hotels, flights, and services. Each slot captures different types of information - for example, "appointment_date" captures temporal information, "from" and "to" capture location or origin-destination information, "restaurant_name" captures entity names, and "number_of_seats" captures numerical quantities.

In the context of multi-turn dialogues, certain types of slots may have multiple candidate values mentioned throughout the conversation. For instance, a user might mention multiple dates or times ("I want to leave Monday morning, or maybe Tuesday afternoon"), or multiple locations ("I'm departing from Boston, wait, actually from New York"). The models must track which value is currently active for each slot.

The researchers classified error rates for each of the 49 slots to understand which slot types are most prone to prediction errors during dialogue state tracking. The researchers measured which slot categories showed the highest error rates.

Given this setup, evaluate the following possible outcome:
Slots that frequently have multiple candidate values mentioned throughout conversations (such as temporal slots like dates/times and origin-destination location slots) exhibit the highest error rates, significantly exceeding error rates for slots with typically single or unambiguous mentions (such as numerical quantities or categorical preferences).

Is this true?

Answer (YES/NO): YES